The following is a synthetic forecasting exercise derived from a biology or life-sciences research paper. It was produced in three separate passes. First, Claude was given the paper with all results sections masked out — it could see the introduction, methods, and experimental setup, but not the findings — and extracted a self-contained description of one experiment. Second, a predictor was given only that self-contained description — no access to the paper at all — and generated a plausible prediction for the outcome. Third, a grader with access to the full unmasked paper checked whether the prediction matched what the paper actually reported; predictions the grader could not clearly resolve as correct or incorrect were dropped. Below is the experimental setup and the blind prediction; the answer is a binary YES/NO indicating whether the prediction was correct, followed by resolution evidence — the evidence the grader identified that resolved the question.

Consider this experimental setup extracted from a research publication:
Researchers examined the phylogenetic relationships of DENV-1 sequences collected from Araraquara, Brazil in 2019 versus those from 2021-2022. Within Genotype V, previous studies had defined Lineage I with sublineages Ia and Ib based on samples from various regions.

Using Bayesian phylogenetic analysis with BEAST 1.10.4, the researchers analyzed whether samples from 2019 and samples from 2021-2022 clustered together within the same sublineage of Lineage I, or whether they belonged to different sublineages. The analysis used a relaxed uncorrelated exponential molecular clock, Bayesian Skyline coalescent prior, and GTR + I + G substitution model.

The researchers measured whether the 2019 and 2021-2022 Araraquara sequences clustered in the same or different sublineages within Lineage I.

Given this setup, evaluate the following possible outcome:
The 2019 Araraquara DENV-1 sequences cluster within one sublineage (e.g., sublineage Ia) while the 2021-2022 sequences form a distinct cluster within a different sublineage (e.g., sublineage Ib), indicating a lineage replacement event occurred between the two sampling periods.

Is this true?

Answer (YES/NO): YES